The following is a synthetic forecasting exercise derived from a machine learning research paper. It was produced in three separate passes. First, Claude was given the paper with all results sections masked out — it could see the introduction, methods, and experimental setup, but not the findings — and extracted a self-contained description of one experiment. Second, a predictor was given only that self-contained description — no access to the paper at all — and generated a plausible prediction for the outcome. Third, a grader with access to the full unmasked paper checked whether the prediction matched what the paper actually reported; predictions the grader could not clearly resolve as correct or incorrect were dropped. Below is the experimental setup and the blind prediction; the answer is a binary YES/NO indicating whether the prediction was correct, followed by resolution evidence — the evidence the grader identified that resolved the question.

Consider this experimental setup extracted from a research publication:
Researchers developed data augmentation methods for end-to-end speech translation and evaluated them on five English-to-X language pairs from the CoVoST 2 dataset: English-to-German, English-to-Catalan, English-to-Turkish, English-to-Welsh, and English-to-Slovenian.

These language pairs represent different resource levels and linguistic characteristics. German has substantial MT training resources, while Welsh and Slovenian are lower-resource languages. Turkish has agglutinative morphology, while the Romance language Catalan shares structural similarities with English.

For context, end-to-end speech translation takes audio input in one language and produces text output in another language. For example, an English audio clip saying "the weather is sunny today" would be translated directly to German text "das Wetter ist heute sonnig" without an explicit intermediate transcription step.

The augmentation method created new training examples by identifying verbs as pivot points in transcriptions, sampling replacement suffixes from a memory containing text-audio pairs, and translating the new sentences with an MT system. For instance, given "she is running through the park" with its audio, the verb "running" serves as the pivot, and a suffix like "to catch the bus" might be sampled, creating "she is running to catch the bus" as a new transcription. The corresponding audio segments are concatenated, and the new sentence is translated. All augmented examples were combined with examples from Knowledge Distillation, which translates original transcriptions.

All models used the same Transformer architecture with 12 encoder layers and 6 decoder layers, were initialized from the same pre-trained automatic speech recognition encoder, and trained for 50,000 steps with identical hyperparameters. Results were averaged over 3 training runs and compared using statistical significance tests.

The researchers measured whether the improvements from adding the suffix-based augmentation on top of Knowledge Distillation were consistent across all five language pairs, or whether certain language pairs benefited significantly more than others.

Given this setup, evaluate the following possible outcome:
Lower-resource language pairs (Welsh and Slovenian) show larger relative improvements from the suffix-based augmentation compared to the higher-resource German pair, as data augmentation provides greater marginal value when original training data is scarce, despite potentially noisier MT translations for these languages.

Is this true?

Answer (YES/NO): NO